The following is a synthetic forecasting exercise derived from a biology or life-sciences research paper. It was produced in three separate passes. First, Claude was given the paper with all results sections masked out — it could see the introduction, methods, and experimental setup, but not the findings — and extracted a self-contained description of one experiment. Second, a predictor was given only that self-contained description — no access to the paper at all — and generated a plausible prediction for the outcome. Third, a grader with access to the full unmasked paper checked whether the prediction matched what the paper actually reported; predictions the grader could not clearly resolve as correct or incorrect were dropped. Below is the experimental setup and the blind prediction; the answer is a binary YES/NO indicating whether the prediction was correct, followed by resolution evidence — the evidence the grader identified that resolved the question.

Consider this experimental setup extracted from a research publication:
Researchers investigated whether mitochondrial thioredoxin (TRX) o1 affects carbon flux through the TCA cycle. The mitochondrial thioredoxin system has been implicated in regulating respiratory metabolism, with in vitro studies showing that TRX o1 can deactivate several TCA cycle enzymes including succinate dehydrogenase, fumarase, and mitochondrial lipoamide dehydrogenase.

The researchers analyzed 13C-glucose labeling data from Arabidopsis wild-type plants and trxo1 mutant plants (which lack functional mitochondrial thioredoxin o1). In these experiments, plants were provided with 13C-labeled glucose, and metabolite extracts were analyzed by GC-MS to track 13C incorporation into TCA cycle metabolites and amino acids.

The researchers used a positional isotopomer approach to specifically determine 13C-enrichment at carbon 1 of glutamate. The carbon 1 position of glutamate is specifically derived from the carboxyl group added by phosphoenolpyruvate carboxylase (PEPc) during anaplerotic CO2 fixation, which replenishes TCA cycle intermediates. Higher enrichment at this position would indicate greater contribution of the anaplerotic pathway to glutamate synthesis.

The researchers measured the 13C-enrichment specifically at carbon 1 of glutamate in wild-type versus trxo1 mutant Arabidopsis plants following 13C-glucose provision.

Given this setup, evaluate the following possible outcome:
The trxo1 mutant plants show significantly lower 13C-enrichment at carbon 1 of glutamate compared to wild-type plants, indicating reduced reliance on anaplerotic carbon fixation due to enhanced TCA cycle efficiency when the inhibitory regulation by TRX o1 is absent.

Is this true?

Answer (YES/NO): NO